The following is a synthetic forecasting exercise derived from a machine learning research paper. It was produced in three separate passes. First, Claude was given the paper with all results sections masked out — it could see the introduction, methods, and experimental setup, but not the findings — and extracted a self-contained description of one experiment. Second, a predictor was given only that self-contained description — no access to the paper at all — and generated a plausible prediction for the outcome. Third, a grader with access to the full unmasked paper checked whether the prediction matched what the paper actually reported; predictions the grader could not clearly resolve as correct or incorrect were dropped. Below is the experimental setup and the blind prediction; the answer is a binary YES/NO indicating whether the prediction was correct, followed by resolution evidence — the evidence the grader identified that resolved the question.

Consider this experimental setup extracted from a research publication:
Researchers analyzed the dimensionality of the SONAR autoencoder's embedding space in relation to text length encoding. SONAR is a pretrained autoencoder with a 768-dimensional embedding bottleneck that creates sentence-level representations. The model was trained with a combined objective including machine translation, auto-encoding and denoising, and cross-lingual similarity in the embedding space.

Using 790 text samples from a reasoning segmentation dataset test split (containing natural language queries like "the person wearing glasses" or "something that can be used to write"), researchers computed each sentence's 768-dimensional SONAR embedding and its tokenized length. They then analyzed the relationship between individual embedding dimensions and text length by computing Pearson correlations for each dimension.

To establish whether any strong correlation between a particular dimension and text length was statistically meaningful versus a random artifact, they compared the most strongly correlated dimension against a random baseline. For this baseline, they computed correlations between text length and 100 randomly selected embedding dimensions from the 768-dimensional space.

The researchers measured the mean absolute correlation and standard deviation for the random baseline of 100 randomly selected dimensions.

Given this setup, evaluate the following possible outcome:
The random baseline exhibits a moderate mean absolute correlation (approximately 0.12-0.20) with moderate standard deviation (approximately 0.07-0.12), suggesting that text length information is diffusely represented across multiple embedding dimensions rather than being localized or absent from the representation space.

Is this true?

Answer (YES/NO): NO